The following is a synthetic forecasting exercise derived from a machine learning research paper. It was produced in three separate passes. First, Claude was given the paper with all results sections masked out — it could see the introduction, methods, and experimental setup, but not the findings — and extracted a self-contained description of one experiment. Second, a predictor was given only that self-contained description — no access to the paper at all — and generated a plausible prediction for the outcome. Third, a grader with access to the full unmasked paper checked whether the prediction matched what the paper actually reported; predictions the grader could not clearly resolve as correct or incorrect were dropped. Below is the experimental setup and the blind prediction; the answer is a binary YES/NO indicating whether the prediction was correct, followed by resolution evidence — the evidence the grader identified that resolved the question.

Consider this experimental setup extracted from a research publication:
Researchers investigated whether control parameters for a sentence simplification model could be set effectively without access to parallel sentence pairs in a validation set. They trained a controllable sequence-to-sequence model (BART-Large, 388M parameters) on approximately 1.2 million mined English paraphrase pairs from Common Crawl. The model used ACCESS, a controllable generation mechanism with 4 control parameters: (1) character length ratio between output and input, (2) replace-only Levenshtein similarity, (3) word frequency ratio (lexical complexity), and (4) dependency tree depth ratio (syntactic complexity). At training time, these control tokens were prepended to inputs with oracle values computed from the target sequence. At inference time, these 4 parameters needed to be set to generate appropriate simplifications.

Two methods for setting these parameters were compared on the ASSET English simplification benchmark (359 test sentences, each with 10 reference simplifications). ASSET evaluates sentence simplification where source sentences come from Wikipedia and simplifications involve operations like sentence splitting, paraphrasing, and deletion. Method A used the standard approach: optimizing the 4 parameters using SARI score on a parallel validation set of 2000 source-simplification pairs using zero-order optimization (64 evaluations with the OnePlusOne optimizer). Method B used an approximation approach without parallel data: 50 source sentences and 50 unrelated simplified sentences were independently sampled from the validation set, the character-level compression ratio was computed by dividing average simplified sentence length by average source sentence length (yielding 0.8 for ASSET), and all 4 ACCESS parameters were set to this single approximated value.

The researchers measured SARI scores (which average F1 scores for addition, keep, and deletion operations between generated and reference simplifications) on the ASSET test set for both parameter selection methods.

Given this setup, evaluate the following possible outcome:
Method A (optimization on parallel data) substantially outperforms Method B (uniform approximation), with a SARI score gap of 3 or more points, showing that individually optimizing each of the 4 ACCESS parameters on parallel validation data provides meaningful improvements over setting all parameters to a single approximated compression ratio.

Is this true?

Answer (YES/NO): NO